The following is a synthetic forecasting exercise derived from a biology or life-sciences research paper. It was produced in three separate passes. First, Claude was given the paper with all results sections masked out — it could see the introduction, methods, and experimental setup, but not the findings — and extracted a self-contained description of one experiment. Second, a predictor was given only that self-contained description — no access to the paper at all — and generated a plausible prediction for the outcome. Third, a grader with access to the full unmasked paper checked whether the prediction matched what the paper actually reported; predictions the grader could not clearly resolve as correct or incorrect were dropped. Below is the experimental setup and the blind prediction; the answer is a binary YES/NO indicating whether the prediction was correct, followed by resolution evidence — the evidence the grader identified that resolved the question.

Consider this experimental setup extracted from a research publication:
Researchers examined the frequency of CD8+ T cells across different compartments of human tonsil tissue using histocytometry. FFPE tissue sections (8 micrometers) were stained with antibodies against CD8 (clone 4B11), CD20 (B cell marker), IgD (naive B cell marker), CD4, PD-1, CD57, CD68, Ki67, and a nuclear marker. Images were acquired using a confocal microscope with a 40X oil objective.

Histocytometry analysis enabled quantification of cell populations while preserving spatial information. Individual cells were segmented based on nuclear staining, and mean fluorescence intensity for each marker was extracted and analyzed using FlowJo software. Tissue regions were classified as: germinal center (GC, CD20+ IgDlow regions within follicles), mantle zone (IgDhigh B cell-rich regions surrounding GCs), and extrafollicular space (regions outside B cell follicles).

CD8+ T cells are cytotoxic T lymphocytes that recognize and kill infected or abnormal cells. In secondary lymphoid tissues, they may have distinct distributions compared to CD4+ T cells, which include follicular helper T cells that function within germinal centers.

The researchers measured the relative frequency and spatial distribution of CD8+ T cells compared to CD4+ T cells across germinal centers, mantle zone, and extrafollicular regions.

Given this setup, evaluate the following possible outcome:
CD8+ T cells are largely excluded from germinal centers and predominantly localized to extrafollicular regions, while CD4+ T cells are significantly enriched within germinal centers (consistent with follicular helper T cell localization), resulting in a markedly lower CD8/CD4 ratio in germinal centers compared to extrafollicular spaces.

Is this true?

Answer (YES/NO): YES